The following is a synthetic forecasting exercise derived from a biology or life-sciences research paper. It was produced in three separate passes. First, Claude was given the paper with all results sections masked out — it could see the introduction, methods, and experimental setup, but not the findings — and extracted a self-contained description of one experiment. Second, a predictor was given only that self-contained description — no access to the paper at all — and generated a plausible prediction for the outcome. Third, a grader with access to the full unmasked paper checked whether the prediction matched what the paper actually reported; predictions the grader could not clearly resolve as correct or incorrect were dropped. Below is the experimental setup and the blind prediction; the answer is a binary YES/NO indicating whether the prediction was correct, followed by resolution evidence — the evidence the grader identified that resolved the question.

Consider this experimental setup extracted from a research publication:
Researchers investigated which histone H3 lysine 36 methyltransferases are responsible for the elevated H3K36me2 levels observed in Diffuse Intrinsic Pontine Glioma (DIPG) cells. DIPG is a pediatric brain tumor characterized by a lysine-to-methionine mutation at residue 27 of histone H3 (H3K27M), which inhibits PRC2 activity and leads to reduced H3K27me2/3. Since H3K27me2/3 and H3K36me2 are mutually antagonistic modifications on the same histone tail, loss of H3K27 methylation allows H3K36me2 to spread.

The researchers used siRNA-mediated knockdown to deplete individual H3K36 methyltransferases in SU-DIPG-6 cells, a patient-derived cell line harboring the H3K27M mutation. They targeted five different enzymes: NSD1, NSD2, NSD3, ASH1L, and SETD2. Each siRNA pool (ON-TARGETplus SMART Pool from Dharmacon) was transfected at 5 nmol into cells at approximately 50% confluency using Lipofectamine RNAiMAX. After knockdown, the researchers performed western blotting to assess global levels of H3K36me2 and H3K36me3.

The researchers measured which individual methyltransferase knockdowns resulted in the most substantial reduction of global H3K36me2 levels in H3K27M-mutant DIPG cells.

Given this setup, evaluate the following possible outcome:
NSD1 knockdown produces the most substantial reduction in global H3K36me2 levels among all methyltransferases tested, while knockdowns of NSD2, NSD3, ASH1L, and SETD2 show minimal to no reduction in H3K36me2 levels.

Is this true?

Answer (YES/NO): NO